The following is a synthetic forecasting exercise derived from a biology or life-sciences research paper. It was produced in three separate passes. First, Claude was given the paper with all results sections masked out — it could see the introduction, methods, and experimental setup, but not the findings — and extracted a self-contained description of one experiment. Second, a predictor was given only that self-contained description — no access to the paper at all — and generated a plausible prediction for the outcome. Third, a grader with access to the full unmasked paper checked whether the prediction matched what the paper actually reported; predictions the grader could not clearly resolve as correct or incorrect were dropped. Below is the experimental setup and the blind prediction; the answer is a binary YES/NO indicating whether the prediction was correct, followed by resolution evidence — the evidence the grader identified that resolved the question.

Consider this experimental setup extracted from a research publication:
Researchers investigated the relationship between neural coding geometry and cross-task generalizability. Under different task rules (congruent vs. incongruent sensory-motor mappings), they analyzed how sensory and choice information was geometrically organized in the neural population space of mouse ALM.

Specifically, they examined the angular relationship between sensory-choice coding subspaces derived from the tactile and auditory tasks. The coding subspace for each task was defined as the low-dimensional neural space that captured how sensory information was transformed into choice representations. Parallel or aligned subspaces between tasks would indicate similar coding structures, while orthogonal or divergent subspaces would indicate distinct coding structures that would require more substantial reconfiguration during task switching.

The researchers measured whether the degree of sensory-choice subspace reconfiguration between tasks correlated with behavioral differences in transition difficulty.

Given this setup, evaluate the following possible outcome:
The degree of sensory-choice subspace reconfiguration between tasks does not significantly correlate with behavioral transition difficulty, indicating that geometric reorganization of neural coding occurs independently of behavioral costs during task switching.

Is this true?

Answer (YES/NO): NO